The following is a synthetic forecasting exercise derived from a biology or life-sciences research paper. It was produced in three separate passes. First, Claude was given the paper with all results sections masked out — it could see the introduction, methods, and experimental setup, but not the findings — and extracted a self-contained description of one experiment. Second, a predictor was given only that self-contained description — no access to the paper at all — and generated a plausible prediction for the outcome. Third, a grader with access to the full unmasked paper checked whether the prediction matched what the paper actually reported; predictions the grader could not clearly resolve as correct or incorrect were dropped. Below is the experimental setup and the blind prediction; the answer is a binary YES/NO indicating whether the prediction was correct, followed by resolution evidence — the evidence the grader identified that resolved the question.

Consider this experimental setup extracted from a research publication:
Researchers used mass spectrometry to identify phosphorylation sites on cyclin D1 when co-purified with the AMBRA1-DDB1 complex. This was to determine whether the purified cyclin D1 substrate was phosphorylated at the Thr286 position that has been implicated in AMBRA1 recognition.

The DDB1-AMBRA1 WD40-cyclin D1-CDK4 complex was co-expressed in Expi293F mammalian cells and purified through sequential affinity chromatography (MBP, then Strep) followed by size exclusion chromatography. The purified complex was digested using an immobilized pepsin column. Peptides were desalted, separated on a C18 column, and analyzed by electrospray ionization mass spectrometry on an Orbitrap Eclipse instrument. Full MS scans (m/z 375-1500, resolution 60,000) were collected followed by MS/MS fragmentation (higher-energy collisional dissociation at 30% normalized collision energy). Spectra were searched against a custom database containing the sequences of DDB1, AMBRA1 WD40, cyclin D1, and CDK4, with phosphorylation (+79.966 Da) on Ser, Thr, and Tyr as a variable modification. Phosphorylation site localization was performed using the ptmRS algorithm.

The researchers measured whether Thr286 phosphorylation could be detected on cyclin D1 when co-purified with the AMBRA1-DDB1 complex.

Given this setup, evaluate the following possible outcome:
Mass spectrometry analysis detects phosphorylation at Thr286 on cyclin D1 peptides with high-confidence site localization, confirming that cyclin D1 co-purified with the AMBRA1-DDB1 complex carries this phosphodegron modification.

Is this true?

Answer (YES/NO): YES